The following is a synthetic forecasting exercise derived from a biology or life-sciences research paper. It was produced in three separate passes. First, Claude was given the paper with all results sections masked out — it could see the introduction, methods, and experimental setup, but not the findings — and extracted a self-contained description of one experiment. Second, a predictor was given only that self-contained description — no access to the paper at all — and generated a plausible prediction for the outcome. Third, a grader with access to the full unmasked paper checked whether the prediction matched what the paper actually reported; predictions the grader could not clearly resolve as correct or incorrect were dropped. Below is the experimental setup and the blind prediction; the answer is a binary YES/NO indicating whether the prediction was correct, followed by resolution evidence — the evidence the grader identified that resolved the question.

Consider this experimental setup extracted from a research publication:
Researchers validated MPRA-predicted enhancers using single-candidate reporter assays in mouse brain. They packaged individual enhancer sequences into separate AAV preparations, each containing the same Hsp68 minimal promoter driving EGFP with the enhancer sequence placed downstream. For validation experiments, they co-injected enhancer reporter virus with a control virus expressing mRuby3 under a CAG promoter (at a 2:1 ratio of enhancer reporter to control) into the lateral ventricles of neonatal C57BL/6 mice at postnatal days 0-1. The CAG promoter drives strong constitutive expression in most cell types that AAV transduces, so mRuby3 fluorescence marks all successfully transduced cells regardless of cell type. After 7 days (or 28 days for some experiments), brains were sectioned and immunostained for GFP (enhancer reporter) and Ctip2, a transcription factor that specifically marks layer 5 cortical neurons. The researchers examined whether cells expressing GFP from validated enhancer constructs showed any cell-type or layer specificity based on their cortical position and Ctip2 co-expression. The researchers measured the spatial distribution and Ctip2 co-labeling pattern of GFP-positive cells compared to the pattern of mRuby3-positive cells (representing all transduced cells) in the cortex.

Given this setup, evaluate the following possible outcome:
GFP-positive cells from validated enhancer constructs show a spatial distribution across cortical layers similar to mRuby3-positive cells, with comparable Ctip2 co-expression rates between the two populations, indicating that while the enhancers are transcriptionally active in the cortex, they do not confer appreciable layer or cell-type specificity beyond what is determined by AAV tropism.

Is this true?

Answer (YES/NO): YES